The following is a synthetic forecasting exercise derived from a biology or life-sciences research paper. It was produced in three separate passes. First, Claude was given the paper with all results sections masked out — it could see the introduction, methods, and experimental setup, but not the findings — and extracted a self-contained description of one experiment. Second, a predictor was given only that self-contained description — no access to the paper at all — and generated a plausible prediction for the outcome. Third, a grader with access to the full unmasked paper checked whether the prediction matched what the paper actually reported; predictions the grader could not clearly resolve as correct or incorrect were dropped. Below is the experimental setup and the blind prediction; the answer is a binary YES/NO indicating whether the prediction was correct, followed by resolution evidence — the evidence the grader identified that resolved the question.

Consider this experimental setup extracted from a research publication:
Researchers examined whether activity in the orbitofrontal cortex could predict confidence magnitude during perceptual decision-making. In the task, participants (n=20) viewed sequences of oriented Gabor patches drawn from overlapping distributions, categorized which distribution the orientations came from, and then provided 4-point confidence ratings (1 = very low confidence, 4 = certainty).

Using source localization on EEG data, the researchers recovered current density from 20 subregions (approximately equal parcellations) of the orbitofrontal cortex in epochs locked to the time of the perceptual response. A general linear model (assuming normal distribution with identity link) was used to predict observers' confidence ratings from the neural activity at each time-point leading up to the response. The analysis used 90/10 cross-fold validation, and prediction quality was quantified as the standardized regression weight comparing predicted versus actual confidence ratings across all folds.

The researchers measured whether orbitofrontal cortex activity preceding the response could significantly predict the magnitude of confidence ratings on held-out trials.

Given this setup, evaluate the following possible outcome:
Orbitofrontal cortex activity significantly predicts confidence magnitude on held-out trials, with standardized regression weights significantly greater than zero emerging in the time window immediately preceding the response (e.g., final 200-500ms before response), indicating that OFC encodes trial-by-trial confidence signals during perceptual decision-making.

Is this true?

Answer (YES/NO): YES